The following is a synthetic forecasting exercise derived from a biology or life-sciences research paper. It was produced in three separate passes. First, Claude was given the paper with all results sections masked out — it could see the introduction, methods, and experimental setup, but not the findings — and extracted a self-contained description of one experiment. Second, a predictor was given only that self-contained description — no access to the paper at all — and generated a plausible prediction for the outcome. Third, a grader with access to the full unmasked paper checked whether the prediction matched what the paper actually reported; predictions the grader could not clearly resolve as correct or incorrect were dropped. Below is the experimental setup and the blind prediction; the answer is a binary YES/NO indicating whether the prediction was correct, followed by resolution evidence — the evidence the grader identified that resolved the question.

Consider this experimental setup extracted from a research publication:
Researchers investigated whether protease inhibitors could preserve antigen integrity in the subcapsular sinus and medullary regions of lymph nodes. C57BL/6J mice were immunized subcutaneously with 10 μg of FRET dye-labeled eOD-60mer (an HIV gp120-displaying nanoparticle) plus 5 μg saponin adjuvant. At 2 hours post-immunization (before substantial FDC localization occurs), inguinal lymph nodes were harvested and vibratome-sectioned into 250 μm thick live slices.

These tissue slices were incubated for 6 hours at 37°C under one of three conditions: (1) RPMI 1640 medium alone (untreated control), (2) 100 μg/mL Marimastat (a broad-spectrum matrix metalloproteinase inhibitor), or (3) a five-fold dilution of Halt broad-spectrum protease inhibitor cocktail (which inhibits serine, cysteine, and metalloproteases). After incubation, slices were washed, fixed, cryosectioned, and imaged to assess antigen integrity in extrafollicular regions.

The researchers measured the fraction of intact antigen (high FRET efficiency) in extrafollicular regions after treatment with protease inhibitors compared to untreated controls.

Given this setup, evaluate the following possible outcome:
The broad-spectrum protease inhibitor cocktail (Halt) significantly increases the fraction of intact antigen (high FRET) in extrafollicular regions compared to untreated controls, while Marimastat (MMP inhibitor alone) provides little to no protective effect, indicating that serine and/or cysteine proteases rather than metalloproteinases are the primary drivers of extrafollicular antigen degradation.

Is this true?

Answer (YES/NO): NO